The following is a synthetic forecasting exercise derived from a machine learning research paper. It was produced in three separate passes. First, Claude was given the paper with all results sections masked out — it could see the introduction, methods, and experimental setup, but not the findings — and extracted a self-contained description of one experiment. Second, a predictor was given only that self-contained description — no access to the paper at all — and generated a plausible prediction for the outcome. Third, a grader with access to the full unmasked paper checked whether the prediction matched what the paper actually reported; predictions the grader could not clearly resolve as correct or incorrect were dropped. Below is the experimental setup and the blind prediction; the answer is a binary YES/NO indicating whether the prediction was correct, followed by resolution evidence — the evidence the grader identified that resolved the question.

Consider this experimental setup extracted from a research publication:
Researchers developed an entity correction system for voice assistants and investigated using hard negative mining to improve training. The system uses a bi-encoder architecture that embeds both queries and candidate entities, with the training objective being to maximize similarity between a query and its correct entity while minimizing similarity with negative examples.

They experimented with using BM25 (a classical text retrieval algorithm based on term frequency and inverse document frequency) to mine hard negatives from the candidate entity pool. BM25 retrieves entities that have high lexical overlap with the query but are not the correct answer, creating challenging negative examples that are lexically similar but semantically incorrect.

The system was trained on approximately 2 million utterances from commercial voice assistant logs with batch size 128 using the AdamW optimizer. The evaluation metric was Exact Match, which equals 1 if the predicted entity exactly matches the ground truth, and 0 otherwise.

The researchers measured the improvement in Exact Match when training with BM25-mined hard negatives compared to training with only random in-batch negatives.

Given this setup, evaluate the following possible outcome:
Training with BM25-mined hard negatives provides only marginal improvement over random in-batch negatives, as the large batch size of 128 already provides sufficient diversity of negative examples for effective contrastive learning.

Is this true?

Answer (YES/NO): NO